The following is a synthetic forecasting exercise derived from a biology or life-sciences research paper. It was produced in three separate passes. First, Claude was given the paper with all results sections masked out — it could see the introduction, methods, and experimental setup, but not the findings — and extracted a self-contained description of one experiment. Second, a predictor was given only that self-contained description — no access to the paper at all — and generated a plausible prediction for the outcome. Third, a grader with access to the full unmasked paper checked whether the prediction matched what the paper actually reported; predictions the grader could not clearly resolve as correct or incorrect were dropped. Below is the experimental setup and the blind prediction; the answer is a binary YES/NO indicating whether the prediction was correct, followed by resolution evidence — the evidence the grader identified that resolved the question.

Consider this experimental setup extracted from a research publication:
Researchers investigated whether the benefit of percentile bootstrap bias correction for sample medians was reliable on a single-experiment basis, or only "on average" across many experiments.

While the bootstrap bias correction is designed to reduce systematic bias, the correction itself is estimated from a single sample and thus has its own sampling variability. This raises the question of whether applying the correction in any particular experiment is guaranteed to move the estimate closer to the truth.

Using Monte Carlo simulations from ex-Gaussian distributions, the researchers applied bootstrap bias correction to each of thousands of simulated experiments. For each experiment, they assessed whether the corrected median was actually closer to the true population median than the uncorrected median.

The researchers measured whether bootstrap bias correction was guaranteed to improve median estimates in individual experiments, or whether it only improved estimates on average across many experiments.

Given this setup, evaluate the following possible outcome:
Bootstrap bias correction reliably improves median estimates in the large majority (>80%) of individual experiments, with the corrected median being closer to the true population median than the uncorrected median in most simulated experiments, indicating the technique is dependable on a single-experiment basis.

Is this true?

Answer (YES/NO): NO